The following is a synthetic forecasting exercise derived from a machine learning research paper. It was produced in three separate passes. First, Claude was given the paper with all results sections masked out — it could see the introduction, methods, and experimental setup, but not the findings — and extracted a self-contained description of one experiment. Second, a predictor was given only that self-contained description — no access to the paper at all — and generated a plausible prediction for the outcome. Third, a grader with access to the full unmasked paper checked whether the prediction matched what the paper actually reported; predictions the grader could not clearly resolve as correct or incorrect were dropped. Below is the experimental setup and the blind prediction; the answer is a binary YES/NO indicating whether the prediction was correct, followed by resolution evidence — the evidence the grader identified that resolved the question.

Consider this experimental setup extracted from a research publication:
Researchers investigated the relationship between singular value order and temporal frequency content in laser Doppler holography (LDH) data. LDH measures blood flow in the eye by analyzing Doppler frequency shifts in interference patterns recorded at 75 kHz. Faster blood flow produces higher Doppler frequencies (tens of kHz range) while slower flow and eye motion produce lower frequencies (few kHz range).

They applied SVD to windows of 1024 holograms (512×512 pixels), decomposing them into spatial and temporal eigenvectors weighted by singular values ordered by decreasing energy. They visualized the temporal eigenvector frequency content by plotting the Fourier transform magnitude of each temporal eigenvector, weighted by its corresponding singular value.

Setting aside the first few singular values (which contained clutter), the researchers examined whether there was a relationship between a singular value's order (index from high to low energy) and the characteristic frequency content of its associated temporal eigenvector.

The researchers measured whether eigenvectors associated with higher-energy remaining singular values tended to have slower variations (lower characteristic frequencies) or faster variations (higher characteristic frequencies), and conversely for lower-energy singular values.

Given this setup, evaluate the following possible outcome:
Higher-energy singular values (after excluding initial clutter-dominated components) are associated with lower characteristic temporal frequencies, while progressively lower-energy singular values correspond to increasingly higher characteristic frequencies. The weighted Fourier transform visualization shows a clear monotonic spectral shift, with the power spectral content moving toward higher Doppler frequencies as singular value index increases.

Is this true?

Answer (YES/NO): YES